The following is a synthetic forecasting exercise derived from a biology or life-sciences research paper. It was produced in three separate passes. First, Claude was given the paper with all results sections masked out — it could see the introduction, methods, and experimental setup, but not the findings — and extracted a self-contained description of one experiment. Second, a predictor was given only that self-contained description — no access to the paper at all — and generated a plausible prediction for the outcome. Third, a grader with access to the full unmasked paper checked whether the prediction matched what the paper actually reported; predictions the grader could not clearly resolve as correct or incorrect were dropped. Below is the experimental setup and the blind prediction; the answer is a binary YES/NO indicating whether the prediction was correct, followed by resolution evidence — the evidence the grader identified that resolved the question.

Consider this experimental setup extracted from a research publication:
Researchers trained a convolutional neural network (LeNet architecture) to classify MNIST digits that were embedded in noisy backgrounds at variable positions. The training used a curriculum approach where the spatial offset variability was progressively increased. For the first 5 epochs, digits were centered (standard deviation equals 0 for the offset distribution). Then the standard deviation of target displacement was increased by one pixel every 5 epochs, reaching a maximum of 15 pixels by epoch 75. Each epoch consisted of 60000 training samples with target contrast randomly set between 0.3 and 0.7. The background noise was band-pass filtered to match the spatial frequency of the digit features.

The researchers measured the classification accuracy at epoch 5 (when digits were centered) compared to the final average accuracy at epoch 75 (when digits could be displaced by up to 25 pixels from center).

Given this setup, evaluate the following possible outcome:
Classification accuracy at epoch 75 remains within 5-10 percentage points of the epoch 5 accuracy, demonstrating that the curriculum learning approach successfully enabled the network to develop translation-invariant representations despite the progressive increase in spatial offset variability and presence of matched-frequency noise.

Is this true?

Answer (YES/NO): NO